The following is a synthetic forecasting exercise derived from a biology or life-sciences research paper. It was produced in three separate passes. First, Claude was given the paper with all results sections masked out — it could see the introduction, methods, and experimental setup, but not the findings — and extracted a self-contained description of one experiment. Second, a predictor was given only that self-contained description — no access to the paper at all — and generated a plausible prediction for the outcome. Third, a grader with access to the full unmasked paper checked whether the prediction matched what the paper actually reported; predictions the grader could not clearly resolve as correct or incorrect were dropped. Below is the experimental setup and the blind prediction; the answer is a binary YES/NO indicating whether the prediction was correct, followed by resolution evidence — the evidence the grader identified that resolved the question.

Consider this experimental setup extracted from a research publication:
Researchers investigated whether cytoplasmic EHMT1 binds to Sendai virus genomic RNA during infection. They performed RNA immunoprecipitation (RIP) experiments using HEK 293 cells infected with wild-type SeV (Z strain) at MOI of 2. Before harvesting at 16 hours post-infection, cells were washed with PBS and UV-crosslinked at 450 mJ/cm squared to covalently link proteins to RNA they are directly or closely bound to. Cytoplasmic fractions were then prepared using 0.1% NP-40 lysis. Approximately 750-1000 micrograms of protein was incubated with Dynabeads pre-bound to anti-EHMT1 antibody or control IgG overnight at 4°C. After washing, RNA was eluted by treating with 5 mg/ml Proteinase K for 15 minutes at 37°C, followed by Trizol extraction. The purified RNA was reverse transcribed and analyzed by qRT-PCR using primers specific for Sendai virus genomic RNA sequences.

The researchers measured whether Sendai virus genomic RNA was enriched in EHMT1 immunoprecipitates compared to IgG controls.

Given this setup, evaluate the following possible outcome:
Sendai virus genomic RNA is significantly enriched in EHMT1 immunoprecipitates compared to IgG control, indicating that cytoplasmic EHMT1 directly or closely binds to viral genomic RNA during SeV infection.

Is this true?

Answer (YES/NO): YES